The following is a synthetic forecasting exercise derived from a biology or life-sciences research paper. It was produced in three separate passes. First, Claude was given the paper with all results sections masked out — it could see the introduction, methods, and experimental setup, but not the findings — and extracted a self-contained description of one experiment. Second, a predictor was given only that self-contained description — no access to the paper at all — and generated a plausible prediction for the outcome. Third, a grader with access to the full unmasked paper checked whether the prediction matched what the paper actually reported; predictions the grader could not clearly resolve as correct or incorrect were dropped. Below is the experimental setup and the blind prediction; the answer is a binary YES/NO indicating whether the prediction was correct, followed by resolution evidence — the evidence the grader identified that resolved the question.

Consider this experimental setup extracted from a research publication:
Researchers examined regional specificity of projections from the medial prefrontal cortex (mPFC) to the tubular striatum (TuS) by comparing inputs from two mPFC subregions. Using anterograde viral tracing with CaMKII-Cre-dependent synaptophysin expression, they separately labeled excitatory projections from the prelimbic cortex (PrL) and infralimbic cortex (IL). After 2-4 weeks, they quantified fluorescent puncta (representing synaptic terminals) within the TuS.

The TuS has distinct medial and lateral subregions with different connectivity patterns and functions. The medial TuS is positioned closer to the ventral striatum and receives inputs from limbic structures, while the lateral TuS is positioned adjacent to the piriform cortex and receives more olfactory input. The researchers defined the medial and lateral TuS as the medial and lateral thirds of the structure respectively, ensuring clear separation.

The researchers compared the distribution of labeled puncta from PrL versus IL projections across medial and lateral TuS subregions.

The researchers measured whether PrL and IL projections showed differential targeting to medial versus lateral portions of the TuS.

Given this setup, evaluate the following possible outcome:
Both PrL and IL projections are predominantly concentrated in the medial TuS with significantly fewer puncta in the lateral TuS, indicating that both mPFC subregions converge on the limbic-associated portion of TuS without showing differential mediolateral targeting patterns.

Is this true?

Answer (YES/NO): YES